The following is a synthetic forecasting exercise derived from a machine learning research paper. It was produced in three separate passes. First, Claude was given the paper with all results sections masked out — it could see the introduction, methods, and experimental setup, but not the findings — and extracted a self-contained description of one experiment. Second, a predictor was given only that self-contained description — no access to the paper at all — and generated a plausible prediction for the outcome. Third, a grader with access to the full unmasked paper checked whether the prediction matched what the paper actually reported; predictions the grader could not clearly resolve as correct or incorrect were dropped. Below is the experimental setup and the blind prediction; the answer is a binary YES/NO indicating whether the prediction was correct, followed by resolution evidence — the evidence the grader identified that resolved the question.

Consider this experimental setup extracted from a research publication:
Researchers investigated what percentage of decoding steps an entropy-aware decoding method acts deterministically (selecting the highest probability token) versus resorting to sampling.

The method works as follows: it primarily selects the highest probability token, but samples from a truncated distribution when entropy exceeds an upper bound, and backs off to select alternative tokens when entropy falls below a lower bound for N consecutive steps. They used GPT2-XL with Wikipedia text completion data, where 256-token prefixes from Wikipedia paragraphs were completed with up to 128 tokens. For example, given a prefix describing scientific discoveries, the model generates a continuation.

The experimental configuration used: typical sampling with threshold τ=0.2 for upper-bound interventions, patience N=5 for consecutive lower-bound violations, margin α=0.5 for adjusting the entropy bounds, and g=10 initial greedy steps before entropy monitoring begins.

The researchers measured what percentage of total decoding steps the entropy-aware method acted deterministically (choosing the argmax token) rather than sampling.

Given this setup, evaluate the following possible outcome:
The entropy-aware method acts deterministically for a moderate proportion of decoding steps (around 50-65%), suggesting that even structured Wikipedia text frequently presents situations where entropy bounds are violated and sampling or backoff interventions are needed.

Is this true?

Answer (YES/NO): YES